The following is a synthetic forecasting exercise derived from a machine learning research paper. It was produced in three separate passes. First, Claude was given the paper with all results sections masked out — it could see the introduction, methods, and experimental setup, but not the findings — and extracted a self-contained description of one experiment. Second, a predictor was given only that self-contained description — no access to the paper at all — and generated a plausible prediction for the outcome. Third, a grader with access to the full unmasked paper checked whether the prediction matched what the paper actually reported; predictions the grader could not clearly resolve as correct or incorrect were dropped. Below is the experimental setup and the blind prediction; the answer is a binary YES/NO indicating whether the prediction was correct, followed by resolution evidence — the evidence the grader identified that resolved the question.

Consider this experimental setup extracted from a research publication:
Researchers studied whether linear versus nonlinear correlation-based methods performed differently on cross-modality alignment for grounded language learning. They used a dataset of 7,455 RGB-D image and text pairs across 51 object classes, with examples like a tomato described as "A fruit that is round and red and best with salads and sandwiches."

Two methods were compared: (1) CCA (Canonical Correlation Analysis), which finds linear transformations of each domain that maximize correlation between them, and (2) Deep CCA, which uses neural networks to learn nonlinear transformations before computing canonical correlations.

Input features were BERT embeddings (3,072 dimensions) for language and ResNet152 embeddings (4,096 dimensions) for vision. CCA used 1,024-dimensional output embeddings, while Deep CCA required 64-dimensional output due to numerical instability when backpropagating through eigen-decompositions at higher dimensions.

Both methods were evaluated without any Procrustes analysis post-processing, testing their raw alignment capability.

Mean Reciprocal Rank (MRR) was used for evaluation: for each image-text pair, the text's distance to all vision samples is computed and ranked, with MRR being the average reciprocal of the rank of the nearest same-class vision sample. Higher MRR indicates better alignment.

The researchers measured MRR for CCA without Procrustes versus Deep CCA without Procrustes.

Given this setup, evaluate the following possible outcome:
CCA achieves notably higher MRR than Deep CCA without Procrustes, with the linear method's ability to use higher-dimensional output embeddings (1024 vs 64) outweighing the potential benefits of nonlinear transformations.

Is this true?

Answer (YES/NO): YES